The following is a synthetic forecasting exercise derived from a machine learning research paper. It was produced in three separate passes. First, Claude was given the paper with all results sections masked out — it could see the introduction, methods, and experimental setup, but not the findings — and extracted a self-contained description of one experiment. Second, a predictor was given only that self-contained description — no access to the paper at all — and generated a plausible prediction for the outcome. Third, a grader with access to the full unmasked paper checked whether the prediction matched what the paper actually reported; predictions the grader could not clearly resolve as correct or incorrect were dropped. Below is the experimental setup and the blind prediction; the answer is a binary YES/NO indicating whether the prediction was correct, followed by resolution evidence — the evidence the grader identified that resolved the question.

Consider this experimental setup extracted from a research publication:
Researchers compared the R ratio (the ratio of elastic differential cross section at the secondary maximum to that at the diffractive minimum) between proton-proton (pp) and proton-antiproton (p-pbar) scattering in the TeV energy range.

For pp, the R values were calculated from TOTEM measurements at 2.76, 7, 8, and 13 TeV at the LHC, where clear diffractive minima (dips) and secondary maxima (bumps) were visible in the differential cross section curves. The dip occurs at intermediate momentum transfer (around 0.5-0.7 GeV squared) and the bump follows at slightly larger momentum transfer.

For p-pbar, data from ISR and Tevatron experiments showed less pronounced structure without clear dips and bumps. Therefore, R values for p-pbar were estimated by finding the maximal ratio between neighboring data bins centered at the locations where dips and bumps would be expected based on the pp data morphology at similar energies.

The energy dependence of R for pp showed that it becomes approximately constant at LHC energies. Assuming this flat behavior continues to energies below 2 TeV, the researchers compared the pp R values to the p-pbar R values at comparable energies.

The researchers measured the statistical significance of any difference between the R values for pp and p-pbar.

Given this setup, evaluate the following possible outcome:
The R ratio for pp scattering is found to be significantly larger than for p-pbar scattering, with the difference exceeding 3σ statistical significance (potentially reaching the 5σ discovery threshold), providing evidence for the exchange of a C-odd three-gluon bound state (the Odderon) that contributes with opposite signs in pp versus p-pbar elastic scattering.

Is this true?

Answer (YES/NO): YES